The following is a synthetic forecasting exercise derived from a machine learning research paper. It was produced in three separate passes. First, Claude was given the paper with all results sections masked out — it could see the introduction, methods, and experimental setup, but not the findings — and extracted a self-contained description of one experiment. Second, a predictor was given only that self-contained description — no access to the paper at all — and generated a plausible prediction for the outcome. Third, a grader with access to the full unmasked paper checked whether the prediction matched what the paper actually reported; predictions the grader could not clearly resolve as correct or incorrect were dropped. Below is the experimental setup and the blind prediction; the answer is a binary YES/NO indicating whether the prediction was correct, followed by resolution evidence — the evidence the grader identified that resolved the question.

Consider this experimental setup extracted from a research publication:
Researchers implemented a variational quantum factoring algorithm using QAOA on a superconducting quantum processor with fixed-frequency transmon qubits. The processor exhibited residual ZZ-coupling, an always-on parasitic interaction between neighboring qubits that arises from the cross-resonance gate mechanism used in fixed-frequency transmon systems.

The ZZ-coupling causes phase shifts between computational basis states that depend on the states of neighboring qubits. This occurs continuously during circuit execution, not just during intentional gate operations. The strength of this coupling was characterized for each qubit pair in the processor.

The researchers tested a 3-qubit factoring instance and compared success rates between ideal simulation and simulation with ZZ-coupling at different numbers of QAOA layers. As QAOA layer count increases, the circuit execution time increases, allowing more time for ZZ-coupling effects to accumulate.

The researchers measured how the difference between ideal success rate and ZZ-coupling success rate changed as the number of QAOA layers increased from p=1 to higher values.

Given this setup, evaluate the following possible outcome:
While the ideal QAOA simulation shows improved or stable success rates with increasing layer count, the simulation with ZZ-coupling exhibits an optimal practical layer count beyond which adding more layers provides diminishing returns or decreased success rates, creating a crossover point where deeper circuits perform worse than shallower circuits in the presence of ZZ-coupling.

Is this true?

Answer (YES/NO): YES